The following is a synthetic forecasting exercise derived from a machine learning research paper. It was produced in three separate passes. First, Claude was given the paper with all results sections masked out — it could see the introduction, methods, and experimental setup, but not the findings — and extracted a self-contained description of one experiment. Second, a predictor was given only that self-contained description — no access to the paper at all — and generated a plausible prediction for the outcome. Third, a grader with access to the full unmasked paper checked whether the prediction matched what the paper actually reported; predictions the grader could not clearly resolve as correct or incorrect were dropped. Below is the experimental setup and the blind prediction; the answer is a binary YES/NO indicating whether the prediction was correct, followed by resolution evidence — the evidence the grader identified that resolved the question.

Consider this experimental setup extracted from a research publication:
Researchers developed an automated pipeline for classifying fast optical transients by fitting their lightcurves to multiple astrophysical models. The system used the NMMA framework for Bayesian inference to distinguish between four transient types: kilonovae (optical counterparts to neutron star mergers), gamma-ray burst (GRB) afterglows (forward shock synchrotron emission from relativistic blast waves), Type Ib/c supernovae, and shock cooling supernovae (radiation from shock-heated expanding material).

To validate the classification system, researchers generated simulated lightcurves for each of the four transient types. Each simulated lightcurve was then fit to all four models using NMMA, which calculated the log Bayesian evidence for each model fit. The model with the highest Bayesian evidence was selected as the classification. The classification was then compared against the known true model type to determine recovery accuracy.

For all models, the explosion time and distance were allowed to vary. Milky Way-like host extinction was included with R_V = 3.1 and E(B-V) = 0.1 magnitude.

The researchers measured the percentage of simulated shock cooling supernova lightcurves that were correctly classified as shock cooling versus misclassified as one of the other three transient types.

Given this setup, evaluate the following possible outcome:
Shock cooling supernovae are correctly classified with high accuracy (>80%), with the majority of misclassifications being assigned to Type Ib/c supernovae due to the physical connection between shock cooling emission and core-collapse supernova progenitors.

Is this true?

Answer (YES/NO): NO